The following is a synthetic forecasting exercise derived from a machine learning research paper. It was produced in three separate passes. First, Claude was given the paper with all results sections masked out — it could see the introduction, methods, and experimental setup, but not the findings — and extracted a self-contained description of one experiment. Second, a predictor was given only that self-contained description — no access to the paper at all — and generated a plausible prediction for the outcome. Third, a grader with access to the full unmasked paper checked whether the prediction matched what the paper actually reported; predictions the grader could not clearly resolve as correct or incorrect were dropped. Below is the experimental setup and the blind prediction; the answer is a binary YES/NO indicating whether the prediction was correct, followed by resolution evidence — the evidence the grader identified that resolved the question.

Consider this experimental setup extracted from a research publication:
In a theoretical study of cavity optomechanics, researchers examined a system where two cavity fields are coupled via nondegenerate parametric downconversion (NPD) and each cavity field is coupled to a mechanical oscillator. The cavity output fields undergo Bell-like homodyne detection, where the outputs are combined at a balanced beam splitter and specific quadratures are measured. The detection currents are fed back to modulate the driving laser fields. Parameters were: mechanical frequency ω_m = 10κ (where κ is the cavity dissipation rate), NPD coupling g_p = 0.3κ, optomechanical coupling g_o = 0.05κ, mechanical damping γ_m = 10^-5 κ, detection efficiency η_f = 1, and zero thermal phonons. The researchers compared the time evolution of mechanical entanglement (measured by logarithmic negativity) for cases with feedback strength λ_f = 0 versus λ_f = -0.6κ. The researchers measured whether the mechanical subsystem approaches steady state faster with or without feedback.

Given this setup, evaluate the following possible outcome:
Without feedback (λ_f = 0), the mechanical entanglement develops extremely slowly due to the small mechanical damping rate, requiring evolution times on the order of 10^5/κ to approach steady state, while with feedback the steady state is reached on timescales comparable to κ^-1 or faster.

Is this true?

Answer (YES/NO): NO